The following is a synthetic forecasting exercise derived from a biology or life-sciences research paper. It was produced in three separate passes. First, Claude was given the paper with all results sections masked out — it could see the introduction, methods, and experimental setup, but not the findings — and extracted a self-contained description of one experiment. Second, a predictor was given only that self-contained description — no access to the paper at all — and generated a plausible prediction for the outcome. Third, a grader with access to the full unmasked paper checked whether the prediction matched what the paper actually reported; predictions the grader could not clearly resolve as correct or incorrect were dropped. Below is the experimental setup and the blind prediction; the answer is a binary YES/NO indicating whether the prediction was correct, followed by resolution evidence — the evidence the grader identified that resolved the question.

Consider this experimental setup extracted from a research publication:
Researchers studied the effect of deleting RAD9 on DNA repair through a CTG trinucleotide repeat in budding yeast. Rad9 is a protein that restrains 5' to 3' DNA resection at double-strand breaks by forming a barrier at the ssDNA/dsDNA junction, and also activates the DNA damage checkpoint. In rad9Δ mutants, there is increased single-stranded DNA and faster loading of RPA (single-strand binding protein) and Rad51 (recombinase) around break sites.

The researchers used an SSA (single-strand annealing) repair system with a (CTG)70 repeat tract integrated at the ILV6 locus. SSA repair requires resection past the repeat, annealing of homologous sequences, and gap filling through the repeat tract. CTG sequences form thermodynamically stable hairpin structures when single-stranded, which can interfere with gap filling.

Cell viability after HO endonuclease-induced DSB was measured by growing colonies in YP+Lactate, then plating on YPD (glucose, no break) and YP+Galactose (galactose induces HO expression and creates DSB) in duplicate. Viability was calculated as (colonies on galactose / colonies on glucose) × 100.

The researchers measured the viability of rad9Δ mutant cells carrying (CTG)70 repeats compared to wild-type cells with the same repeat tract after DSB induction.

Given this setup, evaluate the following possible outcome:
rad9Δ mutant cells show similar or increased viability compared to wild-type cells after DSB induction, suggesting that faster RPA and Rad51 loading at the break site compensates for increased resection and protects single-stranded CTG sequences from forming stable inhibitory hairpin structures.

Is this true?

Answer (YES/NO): YES